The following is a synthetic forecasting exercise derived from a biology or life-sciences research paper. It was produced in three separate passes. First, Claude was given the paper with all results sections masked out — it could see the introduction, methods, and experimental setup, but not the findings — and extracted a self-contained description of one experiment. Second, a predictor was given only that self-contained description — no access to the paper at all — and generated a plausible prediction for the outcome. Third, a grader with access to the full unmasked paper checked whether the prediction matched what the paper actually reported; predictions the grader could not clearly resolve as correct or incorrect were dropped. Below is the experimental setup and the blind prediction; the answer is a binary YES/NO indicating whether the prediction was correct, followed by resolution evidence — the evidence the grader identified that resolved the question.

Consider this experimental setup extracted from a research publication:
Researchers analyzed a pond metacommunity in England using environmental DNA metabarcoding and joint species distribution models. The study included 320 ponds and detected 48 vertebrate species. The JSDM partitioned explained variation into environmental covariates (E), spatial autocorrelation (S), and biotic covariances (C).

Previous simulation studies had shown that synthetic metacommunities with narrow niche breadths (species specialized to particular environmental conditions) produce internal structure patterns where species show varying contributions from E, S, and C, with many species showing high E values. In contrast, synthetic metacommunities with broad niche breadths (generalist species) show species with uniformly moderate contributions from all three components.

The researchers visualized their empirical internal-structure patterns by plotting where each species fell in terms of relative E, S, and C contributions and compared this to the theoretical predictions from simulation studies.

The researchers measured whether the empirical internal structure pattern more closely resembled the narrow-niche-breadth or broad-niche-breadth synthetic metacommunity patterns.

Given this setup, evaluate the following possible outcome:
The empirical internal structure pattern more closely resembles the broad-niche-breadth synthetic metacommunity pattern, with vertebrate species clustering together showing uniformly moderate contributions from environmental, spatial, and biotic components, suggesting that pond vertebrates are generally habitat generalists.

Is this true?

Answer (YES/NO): NO